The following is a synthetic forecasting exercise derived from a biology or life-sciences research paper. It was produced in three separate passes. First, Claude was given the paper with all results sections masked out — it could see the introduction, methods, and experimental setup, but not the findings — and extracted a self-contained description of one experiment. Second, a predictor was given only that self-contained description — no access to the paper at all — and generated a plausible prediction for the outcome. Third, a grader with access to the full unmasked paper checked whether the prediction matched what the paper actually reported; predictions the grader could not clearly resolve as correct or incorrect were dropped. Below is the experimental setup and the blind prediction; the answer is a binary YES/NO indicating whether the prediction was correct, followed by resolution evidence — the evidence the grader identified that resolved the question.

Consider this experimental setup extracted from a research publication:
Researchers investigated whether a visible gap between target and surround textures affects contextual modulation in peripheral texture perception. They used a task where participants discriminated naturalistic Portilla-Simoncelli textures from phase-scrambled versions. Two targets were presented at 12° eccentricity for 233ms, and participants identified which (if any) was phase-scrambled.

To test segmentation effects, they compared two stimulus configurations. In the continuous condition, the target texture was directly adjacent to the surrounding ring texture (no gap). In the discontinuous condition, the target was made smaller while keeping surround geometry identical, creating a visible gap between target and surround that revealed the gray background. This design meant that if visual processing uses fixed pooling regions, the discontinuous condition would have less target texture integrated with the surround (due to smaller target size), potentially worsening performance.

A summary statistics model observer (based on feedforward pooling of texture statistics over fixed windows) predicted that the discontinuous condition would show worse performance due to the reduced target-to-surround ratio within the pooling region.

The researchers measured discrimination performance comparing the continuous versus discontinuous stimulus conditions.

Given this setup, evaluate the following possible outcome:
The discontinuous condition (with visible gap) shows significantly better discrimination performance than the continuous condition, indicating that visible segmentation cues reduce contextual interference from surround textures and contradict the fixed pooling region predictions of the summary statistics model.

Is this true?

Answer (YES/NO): YES